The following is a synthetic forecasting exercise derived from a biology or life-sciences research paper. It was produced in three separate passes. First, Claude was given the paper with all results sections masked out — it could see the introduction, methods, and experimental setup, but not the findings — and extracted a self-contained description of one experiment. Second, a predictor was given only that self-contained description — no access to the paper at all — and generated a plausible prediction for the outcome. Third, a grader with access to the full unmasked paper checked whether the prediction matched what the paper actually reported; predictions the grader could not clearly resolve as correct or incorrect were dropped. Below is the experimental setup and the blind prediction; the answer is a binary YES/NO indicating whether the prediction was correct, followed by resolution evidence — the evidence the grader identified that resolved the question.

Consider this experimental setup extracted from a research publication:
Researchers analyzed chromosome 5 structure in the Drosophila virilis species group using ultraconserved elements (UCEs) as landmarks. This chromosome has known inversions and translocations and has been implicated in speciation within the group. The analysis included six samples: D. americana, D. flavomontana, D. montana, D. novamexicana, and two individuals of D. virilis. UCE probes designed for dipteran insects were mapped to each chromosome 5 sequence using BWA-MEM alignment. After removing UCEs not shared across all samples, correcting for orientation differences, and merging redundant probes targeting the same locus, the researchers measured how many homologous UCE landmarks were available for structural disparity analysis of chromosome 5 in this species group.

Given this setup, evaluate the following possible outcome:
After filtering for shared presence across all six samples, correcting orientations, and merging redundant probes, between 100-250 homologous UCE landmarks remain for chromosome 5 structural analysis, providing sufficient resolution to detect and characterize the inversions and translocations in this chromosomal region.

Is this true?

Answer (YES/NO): YES